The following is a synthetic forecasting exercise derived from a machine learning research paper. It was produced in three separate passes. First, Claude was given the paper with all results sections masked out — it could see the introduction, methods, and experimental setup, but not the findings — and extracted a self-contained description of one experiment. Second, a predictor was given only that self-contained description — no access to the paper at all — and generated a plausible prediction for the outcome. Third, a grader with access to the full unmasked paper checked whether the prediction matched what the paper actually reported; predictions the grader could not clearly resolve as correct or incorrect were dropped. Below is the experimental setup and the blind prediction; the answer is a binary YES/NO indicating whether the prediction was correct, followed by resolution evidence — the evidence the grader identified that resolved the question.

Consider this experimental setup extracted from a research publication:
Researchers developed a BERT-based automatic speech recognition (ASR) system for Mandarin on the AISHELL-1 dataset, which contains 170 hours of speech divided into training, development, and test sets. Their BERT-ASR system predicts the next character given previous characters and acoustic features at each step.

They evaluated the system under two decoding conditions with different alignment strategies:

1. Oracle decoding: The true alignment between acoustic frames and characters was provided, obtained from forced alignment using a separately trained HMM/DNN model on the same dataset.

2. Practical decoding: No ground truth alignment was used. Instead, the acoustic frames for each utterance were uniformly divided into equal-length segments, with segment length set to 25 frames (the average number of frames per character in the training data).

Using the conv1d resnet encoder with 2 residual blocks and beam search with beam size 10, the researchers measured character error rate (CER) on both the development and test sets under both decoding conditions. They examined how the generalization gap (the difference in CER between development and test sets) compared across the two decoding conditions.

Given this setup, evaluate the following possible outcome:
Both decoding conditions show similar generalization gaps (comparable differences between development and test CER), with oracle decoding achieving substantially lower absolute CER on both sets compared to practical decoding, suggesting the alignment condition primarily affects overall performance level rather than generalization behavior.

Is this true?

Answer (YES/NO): NO